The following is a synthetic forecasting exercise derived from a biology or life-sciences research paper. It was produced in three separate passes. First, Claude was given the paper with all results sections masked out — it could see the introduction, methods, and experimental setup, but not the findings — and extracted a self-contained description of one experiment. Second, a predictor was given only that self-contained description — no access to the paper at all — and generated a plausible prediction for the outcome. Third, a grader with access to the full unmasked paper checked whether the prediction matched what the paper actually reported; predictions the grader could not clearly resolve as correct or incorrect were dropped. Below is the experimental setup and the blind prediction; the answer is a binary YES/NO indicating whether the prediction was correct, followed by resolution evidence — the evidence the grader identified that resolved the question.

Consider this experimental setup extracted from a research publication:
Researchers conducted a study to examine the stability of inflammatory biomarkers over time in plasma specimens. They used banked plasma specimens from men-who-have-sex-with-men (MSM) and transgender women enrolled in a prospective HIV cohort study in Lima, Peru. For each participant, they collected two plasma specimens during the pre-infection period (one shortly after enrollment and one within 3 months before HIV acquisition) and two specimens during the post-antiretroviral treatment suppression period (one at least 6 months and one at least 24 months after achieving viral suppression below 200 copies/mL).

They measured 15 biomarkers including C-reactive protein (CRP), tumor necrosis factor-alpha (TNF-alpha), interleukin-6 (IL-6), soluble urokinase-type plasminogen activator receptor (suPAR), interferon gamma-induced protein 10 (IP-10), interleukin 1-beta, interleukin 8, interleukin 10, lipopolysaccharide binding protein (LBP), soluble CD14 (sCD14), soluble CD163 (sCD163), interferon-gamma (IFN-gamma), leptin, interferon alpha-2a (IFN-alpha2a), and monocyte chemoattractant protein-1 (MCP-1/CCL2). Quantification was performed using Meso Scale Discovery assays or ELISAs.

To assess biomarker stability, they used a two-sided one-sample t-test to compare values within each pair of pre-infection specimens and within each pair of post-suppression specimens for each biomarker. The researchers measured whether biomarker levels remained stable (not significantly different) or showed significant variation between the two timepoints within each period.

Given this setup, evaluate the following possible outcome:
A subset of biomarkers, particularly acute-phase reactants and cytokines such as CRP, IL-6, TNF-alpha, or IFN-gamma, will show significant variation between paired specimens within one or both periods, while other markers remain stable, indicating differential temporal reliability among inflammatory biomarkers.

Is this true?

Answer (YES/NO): NO